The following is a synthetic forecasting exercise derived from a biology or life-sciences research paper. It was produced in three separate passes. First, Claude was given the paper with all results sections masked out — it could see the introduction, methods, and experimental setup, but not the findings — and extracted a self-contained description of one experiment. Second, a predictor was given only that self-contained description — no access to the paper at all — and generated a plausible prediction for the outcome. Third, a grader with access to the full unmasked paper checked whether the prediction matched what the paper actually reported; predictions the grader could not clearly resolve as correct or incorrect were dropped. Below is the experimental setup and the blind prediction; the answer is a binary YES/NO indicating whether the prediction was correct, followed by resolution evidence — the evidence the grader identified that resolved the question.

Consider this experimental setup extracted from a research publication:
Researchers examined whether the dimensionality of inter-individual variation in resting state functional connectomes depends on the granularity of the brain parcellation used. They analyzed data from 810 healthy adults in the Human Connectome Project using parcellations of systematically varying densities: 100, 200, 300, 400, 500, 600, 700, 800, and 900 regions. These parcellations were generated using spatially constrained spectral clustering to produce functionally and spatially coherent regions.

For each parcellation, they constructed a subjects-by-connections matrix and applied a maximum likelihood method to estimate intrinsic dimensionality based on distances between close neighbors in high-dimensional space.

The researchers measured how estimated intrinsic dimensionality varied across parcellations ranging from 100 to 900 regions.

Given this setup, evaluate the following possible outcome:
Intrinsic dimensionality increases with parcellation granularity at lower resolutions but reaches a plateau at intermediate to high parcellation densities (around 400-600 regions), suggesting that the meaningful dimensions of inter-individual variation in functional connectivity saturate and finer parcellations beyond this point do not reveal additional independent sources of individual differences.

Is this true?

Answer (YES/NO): NO